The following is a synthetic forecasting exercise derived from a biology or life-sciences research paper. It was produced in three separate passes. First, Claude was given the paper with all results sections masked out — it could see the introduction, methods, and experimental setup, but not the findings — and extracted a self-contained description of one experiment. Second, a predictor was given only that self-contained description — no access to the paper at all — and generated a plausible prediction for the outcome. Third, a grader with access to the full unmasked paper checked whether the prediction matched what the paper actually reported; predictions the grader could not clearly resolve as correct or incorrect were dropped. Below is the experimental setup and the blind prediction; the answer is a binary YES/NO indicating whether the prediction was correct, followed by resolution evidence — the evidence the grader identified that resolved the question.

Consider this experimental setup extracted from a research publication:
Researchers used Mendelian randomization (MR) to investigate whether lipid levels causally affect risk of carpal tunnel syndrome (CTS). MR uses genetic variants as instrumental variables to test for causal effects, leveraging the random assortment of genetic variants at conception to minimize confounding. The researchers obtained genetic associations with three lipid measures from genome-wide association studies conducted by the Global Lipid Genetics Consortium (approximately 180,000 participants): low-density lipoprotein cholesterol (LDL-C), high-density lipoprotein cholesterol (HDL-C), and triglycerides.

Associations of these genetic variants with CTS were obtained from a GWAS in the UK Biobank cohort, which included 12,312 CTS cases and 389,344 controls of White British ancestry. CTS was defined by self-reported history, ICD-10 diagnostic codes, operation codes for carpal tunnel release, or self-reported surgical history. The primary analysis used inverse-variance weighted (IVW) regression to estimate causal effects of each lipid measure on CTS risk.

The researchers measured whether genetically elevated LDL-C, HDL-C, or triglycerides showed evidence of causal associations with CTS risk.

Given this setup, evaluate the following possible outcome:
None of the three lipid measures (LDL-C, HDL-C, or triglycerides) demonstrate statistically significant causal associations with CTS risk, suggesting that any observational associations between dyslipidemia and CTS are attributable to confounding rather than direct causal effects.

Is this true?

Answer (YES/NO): YES